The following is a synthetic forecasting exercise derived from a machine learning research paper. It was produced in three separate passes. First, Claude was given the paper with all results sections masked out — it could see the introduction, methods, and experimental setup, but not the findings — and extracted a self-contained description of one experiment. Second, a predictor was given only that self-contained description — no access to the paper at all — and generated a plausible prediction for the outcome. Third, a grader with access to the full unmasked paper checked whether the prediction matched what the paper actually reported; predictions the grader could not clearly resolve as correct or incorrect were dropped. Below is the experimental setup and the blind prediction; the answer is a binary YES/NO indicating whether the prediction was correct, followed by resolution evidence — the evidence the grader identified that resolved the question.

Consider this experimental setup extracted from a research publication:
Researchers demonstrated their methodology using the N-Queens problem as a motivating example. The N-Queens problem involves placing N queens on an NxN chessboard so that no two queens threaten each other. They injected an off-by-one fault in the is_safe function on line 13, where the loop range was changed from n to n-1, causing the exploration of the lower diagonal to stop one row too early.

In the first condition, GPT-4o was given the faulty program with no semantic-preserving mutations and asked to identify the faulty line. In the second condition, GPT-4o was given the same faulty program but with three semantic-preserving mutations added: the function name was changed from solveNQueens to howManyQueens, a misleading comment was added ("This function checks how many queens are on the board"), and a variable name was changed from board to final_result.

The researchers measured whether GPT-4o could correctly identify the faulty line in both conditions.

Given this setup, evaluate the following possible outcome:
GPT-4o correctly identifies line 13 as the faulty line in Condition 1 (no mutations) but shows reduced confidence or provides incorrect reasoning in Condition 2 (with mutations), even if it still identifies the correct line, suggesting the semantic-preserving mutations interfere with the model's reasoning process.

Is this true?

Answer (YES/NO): NO